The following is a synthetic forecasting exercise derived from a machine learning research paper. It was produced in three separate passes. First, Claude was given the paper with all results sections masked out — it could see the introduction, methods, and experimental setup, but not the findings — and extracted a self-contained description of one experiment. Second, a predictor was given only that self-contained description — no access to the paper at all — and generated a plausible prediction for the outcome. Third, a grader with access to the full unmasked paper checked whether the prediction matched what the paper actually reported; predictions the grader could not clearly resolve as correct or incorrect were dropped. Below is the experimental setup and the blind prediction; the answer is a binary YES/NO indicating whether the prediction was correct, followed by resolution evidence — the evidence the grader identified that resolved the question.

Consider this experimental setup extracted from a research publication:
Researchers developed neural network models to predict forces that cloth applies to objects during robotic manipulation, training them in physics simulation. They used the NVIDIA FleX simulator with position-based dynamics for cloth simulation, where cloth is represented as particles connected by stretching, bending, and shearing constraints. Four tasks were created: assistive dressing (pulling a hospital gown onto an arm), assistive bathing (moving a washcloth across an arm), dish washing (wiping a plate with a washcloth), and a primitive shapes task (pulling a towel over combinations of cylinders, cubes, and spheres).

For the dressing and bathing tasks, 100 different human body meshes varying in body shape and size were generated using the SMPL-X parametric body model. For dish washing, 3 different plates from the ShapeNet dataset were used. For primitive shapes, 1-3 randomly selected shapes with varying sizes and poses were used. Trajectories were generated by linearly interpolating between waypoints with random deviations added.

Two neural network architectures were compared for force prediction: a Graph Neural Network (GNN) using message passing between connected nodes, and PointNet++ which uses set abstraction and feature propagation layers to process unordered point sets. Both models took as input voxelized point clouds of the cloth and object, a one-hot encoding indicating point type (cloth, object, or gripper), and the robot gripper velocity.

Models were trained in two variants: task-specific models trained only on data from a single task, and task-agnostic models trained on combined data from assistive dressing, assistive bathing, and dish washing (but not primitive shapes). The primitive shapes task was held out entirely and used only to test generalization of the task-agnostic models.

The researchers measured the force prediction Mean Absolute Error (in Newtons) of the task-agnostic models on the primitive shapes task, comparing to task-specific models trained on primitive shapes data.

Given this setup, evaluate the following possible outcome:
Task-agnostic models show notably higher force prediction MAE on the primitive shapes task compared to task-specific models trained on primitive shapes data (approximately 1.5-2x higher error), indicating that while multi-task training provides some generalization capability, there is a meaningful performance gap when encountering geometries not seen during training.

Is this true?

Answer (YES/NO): NO